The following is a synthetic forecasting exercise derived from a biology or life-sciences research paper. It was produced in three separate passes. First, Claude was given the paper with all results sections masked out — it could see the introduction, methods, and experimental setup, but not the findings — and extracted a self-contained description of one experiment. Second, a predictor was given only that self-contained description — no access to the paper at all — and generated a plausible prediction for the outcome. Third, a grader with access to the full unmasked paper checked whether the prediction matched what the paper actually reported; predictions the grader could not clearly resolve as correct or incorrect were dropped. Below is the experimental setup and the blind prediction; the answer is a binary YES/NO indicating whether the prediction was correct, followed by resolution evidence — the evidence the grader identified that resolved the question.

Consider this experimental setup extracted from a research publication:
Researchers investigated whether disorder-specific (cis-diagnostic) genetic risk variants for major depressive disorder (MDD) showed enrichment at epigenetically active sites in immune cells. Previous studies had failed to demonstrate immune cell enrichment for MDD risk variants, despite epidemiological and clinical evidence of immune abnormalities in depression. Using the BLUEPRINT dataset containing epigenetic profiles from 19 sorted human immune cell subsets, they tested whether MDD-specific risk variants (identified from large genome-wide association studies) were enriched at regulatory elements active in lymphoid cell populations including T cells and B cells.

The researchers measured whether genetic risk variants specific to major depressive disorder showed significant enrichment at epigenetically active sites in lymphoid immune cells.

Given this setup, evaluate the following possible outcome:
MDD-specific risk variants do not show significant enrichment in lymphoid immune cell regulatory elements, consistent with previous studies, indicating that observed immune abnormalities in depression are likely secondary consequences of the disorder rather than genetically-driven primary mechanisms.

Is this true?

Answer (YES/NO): NO